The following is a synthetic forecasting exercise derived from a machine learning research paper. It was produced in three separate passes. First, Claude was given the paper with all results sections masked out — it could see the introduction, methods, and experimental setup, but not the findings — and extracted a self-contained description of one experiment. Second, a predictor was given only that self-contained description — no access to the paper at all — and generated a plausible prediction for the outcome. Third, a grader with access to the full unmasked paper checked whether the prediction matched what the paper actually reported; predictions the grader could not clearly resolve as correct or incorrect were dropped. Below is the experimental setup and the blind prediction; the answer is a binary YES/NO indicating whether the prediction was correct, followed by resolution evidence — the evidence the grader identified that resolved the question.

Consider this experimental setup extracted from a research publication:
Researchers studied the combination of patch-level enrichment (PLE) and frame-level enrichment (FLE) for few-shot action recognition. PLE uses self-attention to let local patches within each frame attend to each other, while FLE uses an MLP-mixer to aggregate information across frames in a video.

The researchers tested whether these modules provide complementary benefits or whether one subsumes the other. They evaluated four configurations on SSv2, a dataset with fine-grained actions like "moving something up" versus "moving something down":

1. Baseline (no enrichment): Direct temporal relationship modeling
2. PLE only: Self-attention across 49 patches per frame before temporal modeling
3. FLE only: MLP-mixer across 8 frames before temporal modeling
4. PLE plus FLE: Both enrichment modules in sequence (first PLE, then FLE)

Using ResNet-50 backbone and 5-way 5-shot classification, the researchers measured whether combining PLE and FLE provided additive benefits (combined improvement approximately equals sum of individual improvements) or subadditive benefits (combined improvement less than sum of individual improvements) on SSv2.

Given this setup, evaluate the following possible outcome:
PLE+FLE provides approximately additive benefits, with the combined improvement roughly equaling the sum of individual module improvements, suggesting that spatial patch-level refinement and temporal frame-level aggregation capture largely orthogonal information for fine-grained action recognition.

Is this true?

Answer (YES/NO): YES